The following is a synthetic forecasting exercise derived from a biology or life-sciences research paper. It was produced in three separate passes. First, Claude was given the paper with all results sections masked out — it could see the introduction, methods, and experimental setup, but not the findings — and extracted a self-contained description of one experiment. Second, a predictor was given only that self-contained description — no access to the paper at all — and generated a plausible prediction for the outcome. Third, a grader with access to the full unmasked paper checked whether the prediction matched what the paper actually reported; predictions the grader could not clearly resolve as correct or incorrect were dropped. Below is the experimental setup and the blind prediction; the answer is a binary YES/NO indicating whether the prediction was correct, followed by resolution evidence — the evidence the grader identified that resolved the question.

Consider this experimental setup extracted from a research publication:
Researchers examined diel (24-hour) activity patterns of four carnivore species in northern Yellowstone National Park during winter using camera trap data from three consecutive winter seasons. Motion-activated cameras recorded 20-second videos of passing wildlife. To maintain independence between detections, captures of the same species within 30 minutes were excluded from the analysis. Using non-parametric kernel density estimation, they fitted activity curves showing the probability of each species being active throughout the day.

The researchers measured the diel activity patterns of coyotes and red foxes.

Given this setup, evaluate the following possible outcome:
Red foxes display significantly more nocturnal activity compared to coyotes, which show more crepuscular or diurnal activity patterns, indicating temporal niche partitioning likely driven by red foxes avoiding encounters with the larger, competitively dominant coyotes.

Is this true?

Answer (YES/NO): YES